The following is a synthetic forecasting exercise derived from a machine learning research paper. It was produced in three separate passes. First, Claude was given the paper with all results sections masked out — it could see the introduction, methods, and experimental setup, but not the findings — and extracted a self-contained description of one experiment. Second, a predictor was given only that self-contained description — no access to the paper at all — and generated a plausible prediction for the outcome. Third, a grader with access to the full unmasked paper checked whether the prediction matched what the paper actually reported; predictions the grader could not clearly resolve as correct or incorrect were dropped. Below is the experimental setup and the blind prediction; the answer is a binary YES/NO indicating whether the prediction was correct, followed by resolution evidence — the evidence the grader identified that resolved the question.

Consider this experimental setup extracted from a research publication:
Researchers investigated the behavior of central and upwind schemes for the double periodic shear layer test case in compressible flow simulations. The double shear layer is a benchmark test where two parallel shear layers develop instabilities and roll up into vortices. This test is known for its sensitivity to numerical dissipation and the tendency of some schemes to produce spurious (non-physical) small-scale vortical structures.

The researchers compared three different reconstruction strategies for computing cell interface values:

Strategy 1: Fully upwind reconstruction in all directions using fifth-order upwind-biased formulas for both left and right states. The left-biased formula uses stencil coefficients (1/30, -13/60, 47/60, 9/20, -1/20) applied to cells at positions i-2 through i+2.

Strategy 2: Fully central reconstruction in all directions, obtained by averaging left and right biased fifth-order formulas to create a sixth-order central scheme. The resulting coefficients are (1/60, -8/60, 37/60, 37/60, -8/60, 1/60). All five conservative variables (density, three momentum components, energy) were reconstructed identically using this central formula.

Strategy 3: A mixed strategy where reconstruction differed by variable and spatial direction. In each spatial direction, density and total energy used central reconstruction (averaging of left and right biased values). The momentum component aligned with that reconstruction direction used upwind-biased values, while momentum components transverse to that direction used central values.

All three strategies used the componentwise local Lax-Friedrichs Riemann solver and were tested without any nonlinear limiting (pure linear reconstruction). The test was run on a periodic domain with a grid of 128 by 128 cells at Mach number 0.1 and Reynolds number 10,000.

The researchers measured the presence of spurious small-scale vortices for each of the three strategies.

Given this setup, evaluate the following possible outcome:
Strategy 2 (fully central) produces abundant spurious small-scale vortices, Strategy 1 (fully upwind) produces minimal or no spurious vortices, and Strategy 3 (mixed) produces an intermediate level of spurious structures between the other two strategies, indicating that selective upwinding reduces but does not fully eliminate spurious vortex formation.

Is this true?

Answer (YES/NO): NO